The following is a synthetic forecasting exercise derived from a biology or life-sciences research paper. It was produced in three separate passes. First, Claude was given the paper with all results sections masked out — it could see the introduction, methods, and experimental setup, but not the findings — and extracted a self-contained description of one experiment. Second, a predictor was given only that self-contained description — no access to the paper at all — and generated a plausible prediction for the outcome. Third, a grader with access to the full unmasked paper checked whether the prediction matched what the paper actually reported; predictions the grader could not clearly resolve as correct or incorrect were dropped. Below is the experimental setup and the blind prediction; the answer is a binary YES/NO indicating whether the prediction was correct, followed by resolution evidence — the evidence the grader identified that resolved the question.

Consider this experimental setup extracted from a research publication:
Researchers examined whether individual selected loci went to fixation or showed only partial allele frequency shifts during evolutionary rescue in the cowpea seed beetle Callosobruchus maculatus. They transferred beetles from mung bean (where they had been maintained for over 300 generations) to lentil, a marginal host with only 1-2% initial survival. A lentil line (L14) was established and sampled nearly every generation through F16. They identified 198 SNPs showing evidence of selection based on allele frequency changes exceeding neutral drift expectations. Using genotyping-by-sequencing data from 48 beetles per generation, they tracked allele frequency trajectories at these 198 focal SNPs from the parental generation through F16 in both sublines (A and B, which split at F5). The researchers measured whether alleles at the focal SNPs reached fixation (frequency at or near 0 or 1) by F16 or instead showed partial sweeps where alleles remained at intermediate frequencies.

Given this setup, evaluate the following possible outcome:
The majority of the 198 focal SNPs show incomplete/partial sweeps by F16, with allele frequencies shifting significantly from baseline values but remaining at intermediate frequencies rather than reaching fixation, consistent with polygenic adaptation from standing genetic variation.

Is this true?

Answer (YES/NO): NO